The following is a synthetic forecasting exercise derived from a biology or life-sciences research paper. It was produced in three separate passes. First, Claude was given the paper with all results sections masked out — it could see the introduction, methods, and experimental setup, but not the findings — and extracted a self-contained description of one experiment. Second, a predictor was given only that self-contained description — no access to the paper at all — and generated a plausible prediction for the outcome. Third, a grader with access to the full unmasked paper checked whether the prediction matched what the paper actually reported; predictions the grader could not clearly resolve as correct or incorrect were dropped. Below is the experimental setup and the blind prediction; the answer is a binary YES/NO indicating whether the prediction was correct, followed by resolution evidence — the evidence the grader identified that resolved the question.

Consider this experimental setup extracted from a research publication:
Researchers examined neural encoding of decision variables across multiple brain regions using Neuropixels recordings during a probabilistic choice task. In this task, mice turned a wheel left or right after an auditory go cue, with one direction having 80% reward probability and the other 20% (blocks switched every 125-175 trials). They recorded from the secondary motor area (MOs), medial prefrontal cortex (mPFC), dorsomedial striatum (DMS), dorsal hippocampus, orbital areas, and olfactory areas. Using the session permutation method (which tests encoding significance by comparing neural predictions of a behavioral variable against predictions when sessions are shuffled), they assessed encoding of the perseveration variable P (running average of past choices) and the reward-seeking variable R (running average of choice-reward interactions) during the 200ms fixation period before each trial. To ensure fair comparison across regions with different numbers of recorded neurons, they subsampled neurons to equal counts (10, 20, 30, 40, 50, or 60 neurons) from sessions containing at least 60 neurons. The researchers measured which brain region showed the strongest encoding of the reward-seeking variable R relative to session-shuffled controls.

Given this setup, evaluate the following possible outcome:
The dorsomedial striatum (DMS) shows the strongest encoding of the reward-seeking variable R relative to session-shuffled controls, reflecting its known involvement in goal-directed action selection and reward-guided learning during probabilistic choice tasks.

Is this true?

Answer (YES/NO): NO